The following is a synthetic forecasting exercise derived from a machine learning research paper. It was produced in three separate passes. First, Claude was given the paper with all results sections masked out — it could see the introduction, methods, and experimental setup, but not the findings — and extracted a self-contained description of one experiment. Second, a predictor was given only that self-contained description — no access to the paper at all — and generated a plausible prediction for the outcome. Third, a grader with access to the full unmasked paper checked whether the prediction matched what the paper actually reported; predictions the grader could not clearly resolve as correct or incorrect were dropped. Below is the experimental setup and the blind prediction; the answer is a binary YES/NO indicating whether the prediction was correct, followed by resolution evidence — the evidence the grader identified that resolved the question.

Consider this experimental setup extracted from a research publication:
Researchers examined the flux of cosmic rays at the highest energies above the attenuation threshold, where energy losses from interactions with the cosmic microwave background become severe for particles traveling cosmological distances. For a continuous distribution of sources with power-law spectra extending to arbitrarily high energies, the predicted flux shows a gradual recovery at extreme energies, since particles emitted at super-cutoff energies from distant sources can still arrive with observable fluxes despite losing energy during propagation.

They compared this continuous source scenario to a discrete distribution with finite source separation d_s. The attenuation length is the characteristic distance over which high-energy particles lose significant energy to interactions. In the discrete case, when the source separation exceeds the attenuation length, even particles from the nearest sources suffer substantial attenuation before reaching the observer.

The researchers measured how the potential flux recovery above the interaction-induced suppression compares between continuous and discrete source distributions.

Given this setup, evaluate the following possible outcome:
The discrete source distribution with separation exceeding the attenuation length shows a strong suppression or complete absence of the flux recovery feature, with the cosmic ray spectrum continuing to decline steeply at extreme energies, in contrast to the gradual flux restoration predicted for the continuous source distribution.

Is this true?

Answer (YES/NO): NO